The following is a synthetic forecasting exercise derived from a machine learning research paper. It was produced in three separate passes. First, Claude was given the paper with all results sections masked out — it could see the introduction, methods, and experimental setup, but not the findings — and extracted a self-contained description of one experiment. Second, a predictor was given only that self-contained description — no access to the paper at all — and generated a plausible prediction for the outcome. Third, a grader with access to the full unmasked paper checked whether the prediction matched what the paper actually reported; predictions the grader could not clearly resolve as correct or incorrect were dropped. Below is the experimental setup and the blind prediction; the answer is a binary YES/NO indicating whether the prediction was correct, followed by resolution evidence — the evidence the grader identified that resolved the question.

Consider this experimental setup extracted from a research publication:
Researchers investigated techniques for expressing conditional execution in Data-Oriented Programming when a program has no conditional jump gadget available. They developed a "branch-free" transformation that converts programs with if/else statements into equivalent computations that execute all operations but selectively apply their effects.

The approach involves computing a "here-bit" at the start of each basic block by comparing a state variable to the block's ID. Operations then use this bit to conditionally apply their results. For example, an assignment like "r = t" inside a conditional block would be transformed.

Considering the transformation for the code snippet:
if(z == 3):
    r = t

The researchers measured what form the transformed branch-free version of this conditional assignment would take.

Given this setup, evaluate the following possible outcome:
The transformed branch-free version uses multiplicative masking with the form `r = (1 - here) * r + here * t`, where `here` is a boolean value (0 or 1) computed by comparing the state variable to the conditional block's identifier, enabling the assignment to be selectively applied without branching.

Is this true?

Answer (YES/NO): YES